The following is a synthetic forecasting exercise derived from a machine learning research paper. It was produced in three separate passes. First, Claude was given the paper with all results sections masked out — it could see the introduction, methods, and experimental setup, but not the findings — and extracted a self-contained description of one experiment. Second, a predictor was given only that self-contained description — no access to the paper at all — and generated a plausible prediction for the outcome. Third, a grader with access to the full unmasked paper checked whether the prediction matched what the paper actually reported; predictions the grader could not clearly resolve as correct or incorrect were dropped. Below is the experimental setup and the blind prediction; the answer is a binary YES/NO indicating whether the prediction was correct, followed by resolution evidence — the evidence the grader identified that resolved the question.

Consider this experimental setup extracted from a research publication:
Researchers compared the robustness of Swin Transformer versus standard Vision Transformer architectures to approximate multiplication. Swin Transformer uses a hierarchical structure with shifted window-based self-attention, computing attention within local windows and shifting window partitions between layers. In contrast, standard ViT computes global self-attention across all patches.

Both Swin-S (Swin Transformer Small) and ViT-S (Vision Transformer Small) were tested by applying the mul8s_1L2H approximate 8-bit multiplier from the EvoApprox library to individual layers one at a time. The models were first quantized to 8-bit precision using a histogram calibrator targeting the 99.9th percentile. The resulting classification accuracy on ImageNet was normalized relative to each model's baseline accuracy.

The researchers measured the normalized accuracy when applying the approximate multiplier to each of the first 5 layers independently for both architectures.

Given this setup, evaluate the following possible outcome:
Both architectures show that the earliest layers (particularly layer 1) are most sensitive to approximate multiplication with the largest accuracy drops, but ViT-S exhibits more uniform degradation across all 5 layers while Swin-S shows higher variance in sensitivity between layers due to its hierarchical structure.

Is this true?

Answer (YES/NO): NO